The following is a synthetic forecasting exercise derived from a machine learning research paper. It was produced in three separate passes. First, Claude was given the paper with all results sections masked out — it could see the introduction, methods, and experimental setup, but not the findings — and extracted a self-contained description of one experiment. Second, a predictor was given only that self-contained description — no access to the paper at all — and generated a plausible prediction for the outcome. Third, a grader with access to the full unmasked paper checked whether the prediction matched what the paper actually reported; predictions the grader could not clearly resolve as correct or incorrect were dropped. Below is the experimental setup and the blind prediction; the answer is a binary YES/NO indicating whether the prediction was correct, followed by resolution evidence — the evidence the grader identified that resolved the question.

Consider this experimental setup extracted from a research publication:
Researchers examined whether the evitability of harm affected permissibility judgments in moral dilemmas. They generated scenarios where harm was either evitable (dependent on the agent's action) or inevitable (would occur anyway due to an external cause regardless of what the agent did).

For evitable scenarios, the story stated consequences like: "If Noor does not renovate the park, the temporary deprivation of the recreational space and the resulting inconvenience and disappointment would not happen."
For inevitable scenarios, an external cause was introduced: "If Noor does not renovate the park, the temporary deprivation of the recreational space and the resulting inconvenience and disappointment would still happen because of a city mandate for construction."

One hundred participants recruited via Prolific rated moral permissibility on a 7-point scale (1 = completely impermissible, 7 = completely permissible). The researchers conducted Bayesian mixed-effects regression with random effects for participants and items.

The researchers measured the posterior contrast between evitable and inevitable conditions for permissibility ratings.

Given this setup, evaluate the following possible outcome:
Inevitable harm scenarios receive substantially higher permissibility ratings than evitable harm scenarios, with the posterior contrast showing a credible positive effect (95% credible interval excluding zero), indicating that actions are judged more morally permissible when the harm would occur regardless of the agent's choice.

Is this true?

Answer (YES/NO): YES